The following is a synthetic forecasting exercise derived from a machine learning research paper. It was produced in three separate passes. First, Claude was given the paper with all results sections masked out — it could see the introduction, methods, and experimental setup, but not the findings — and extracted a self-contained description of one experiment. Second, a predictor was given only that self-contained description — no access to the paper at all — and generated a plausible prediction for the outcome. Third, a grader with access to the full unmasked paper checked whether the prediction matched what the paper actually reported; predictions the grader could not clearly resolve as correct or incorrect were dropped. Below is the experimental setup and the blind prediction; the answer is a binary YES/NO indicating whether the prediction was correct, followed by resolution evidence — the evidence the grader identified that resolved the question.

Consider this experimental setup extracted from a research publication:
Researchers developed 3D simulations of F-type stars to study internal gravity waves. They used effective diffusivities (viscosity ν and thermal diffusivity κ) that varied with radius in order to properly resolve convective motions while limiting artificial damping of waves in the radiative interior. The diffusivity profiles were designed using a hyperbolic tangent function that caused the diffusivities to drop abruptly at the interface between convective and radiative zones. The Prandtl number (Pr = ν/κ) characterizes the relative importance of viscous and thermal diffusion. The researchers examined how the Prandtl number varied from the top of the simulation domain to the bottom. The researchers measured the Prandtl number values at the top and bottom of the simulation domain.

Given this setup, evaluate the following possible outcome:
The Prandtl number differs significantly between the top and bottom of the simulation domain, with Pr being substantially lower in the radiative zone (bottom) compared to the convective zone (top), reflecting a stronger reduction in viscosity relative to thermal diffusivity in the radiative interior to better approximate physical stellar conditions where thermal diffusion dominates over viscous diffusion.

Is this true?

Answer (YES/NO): NO